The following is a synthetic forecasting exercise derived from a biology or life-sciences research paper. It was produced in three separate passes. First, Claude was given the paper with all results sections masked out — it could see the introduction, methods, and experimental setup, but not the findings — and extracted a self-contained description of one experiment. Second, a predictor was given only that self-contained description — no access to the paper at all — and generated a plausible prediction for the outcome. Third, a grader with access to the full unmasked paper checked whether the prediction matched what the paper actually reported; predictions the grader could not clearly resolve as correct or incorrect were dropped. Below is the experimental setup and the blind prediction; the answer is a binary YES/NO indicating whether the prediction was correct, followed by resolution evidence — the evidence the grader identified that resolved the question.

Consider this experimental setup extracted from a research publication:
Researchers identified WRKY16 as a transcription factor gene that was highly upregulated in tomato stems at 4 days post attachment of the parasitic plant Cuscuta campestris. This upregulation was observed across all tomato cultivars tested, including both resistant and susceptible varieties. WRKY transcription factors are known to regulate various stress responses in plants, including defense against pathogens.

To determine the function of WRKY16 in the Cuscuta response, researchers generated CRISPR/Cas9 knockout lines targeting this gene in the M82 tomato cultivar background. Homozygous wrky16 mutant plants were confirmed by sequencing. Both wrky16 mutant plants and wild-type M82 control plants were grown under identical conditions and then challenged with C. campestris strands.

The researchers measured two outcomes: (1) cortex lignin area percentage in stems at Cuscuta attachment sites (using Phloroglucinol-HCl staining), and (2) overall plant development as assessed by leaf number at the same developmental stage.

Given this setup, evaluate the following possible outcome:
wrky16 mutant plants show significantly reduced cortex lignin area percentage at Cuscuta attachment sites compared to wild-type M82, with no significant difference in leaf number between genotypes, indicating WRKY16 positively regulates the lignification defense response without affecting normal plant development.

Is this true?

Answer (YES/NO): NO